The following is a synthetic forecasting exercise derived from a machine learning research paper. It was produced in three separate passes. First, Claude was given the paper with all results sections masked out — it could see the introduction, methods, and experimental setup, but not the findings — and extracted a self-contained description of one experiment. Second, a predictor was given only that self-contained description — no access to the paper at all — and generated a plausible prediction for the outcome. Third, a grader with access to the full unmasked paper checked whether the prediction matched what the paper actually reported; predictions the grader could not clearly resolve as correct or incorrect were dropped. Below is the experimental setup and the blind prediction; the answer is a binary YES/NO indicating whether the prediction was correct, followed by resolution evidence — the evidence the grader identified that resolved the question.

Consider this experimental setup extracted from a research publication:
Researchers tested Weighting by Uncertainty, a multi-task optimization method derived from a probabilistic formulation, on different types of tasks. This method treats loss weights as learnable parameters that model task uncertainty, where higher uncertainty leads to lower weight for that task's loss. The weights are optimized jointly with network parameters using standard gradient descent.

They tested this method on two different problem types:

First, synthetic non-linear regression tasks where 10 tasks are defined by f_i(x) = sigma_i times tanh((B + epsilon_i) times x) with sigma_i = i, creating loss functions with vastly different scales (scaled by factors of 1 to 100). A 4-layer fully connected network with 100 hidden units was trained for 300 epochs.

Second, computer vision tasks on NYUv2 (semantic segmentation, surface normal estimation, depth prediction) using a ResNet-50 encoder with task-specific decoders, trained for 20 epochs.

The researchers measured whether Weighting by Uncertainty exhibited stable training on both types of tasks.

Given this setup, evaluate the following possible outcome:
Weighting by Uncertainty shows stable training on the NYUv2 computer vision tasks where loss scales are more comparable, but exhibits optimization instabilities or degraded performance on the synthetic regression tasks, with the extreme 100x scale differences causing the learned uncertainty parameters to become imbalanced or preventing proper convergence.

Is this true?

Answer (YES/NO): YES